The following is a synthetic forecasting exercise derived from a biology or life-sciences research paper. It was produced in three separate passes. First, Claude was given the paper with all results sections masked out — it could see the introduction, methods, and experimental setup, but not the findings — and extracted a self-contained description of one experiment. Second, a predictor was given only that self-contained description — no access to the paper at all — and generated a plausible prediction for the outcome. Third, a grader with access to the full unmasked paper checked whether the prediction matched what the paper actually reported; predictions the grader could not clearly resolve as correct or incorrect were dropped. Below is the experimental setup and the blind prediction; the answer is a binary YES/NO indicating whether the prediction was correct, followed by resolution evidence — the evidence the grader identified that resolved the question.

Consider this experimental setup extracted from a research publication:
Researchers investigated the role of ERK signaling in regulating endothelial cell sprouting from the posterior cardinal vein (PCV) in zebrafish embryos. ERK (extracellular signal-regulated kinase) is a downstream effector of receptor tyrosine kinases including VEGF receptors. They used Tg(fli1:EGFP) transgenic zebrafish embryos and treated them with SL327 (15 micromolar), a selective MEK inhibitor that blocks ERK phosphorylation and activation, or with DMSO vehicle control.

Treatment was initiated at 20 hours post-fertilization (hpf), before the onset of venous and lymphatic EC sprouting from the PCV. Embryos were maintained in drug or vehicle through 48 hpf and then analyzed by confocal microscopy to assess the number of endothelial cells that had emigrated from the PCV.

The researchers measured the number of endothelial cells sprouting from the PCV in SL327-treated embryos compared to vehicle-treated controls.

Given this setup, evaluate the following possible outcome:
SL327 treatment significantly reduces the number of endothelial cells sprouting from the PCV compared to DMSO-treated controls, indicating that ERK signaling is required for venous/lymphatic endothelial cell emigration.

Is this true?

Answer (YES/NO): YES